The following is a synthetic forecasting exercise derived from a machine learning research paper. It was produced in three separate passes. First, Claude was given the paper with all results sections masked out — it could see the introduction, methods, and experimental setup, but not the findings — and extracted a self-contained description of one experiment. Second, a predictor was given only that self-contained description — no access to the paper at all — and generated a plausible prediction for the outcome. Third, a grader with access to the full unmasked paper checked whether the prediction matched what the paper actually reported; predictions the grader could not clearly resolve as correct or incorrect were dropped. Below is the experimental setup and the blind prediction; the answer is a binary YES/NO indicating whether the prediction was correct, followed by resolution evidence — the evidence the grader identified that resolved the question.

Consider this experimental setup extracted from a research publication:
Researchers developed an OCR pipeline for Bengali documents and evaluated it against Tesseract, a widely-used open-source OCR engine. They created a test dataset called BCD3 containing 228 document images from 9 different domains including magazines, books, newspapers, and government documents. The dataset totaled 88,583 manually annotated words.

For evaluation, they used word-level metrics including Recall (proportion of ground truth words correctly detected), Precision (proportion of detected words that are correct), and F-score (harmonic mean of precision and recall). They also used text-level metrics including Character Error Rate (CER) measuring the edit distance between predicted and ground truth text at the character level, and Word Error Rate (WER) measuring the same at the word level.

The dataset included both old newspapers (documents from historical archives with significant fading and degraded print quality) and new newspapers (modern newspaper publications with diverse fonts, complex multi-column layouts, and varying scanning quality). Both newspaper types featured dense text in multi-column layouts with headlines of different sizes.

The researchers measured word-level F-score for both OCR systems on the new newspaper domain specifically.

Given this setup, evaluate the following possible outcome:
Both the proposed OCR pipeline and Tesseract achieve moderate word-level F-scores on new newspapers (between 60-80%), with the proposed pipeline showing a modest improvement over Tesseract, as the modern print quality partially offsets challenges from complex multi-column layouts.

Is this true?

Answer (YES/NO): NO